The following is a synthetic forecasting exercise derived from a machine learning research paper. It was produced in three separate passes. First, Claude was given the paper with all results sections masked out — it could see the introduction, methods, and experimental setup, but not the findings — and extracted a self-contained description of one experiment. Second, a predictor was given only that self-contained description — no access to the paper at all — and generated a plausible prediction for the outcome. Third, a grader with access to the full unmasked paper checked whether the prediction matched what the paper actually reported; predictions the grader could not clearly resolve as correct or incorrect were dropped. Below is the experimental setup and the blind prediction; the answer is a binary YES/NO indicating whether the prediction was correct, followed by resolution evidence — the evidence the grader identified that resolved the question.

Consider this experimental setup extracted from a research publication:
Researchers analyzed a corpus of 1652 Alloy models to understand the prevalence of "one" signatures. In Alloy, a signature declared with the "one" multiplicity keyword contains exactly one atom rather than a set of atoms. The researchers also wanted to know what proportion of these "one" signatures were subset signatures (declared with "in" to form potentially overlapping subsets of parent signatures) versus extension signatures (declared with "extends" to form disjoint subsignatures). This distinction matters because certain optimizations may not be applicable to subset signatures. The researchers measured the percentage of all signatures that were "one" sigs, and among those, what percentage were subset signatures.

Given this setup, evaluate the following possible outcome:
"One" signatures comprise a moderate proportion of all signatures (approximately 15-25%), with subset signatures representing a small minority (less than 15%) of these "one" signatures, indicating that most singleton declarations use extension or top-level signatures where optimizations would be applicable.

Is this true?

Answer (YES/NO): NO